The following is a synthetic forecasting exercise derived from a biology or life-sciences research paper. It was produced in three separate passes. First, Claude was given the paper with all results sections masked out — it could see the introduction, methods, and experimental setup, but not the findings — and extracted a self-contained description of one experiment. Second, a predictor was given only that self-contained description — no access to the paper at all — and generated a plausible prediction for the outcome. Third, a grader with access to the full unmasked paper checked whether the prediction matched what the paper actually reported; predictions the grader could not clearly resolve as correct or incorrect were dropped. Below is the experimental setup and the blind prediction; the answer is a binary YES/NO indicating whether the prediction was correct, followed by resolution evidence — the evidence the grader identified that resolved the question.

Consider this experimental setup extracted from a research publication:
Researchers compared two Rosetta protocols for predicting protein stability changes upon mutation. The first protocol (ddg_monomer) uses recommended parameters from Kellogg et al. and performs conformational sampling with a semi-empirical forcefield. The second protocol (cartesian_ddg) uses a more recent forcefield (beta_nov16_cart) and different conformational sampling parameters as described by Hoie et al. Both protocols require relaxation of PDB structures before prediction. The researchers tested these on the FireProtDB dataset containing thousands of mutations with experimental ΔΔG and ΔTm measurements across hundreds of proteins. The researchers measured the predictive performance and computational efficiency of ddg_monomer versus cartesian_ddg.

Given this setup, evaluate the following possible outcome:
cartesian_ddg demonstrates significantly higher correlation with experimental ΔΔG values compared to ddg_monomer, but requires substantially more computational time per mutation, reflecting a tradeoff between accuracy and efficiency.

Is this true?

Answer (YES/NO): NO